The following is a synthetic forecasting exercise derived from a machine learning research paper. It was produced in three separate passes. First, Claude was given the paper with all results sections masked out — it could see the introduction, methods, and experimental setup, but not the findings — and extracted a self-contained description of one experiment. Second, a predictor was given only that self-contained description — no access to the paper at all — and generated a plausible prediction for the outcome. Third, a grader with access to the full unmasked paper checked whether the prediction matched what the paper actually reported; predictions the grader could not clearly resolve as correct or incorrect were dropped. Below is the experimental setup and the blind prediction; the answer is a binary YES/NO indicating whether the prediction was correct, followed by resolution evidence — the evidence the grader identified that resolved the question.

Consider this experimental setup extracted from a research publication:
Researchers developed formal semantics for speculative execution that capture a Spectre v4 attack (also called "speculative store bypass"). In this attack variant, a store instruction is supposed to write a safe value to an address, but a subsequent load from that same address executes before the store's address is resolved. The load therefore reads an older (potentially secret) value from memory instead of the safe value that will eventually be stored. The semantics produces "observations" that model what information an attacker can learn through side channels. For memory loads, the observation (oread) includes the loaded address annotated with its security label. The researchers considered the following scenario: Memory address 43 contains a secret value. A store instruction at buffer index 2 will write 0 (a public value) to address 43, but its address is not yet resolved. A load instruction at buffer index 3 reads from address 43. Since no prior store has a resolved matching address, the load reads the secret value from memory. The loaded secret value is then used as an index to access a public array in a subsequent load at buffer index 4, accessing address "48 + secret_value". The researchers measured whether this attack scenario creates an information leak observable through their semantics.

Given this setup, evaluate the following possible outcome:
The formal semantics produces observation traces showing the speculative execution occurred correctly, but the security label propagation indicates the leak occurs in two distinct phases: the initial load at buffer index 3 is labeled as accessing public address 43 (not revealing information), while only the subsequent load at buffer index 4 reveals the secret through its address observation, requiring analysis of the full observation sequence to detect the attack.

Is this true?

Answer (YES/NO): NO